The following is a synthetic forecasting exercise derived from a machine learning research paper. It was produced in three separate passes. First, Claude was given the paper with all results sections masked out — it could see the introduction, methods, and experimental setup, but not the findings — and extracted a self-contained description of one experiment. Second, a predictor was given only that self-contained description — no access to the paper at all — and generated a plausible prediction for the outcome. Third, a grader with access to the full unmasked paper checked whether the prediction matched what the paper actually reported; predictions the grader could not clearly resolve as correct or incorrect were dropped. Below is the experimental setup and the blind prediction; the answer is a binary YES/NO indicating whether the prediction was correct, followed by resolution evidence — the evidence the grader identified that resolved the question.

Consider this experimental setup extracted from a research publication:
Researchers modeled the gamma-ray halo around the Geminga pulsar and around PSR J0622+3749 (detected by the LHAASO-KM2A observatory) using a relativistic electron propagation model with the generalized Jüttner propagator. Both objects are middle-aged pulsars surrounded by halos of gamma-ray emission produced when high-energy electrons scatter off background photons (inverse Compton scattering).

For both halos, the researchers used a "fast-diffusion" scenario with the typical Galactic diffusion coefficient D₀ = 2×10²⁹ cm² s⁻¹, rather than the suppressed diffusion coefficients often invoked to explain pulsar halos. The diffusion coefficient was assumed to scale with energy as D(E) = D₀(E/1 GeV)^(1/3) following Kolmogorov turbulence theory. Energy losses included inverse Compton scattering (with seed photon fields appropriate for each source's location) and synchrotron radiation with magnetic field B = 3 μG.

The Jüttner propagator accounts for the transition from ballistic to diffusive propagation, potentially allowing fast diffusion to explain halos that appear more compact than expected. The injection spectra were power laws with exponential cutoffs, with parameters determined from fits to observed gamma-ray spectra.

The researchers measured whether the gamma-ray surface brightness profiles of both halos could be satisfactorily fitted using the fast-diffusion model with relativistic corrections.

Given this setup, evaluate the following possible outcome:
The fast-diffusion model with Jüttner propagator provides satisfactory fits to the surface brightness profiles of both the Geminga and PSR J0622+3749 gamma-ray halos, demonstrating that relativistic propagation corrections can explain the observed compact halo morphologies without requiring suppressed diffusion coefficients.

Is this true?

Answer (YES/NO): NO